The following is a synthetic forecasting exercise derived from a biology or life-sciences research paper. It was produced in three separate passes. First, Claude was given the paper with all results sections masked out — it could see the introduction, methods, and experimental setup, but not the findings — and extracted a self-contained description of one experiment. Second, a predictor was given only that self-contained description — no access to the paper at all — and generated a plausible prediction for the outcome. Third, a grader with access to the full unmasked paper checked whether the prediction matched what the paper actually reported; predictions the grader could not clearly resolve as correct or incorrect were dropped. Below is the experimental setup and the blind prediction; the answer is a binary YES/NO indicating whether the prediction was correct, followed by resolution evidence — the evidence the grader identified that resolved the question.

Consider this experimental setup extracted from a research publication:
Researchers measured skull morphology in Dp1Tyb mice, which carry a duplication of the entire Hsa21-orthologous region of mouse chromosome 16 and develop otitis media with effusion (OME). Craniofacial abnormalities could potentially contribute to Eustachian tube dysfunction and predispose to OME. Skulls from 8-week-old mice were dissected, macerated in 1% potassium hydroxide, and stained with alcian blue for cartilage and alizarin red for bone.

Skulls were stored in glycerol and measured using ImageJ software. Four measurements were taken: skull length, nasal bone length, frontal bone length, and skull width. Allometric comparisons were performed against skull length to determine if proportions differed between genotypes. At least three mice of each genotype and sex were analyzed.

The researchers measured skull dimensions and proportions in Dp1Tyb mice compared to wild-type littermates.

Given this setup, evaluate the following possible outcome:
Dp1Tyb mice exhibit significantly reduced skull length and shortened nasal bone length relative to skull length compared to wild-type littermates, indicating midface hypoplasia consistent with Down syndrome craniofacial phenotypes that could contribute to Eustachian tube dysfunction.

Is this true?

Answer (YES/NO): NO